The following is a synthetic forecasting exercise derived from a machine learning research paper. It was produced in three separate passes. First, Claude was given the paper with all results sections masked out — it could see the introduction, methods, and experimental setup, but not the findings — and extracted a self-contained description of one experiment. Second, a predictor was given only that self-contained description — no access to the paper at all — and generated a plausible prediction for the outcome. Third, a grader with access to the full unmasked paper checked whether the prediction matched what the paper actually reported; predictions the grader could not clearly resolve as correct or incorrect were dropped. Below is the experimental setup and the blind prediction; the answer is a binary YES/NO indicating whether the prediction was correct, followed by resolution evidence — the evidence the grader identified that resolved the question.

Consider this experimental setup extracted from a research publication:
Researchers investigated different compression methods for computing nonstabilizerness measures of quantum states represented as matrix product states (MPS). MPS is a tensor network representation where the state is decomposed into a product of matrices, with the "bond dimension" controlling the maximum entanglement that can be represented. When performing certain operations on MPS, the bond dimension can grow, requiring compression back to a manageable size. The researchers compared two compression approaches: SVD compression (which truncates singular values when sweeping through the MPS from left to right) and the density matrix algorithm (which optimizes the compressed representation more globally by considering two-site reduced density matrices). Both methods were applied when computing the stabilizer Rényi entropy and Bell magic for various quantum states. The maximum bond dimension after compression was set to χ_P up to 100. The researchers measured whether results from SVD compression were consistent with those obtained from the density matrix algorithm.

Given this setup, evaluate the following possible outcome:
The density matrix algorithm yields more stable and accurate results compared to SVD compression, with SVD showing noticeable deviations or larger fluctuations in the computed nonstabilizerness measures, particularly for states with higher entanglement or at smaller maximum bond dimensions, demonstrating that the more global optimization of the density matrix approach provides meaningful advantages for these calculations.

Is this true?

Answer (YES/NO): NO